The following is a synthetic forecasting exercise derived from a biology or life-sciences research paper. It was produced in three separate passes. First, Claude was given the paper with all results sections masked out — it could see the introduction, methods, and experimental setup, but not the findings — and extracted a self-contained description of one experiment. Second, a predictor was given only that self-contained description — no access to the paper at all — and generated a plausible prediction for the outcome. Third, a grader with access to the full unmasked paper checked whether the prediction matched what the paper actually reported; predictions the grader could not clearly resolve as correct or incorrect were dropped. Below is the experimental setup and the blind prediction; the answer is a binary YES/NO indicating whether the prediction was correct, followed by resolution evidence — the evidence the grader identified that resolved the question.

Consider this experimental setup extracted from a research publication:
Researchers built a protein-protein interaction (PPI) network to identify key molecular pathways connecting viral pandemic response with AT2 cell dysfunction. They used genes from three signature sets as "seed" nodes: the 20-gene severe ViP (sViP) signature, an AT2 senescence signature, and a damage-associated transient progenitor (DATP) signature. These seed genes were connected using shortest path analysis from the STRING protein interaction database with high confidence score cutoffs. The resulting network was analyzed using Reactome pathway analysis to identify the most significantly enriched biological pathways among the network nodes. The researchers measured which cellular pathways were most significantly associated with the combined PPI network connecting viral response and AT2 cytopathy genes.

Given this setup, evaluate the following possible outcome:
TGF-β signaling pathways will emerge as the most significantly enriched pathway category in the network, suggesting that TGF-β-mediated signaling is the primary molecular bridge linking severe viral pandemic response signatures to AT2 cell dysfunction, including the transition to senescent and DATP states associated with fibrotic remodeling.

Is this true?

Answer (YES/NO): NO